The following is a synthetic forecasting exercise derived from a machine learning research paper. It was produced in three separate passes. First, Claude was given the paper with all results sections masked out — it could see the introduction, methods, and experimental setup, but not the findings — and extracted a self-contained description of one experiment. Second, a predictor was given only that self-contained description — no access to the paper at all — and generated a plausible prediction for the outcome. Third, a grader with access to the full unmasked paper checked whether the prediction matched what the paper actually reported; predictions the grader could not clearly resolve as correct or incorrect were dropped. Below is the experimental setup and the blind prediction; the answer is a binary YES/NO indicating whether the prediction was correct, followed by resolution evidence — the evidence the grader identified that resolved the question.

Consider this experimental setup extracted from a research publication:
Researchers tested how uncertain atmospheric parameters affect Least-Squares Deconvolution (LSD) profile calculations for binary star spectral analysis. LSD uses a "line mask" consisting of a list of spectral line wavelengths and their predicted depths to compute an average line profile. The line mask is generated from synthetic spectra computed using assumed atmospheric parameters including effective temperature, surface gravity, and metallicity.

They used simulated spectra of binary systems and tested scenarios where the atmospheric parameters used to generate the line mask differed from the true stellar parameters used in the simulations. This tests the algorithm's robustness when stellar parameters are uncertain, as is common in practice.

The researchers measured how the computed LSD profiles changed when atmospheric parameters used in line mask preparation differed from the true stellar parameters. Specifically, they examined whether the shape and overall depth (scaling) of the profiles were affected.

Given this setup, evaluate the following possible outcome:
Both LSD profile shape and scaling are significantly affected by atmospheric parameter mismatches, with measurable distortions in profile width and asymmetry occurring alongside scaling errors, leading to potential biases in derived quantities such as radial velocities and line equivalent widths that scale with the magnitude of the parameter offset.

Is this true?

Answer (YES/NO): NO